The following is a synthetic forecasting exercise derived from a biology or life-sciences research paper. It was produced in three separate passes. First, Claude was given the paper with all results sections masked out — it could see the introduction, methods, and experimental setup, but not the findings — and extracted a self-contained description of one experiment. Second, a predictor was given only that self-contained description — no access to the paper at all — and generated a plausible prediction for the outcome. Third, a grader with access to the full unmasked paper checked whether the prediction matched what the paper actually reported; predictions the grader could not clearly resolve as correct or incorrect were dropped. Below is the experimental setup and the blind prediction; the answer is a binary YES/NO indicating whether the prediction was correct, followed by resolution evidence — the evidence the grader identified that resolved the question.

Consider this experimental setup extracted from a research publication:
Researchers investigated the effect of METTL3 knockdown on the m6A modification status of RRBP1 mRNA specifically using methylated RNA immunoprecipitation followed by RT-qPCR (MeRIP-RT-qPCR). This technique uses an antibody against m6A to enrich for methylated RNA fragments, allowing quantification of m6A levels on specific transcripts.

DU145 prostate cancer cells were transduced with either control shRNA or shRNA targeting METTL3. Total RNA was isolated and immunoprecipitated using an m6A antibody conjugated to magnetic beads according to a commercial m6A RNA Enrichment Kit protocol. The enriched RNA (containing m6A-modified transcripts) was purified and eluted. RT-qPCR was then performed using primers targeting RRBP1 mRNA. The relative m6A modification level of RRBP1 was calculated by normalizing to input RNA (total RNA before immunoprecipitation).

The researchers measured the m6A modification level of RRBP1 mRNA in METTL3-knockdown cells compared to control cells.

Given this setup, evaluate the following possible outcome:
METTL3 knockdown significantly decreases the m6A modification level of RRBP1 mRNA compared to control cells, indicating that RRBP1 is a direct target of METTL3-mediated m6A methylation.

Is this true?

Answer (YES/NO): YES